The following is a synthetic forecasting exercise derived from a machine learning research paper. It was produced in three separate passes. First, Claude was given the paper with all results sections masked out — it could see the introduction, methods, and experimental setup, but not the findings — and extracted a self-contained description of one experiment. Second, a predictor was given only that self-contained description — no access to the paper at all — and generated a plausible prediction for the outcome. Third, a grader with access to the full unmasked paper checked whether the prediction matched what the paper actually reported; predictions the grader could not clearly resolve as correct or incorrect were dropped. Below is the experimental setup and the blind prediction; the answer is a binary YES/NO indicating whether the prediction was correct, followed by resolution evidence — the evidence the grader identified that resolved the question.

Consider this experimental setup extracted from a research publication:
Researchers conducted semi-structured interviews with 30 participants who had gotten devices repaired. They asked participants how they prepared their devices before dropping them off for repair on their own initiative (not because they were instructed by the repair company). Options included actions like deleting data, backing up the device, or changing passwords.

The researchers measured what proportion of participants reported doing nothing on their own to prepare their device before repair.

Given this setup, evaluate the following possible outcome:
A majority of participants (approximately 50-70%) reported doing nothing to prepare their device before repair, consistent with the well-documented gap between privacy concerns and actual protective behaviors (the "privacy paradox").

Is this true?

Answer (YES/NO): NO